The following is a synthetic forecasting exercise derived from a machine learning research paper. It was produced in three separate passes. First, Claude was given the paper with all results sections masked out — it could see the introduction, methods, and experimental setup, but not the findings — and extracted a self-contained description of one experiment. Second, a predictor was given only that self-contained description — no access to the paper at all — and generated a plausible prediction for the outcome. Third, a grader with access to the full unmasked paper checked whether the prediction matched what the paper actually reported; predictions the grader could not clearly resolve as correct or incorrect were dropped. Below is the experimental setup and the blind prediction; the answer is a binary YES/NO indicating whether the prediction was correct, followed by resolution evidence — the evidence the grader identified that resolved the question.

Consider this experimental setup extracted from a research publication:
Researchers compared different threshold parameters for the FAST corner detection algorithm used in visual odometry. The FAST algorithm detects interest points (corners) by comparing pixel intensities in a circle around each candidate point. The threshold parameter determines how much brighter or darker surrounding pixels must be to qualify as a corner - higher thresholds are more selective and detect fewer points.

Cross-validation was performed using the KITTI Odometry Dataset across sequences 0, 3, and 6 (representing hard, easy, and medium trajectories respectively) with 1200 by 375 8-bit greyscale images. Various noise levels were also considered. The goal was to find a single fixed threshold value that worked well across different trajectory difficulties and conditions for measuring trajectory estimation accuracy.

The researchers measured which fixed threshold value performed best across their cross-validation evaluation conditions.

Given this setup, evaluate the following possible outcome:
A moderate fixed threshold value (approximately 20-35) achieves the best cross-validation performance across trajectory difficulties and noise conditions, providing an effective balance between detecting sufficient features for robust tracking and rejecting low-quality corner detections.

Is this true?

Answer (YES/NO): NO